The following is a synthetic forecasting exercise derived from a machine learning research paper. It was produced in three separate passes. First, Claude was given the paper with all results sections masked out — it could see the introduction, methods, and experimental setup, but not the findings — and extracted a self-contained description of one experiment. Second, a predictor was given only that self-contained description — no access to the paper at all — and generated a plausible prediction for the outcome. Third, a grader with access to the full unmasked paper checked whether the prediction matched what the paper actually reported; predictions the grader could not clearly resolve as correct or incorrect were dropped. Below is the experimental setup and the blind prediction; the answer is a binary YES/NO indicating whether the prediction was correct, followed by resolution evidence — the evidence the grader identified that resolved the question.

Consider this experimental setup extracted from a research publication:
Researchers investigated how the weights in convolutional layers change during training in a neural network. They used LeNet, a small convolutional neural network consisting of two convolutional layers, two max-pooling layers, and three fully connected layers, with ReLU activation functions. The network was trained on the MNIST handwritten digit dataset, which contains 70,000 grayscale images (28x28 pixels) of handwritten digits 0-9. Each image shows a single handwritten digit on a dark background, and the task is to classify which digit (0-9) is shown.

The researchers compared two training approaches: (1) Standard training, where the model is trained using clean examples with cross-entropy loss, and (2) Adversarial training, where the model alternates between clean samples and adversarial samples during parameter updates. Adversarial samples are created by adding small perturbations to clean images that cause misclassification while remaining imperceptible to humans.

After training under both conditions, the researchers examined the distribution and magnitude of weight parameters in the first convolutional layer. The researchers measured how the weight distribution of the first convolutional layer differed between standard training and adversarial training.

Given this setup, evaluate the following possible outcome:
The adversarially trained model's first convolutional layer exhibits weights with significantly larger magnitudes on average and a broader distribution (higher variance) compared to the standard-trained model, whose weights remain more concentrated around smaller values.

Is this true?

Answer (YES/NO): NO